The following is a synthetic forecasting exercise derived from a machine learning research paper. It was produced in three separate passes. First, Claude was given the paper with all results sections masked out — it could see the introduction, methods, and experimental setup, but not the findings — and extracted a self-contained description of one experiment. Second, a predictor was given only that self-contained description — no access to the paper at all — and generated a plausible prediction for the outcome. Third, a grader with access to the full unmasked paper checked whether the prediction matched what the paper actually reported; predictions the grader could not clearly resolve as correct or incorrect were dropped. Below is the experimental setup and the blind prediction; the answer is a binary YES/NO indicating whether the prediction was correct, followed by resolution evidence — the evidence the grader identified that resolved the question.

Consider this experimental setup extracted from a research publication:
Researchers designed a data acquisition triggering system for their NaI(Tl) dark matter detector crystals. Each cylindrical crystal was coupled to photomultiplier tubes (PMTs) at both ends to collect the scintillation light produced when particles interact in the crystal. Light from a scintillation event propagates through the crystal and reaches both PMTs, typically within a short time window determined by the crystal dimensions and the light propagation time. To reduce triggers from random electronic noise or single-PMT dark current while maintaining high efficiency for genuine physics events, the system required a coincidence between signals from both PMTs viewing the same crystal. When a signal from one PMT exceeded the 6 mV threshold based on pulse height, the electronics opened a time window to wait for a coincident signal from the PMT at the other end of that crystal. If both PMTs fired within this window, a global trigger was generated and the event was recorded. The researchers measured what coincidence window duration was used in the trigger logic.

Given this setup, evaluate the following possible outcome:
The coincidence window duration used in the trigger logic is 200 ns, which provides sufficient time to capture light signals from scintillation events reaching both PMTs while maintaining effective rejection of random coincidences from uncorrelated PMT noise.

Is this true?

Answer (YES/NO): YES